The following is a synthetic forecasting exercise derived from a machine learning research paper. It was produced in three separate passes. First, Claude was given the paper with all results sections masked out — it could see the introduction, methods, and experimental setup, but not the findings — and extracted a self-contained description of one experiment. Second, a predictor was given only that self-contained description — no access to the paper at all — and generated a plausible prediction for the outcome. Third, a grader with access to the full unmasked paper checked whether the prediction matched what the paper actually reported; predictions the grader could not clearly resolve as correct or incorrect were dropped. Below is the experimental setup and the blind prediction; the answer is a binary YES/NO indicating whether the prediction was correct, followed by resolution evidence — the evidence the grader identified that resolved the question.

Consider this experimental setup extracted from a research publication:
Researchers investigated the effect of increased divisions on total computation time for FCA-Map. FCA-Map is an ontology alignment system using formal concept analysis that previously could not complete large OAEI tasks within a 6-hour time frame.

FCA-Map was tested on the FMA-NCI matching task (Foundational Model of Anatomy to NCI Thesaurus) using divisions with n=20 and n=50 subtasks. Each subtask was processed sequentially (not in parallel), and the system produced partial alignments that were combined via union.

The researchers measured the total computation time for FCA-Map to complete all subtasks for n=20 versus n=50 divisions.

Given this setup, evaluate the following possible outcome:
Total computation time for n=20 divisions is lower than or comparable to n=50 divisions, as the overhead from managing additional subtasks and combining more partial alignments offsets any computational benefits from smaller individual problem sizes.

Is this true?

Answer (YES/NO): YES